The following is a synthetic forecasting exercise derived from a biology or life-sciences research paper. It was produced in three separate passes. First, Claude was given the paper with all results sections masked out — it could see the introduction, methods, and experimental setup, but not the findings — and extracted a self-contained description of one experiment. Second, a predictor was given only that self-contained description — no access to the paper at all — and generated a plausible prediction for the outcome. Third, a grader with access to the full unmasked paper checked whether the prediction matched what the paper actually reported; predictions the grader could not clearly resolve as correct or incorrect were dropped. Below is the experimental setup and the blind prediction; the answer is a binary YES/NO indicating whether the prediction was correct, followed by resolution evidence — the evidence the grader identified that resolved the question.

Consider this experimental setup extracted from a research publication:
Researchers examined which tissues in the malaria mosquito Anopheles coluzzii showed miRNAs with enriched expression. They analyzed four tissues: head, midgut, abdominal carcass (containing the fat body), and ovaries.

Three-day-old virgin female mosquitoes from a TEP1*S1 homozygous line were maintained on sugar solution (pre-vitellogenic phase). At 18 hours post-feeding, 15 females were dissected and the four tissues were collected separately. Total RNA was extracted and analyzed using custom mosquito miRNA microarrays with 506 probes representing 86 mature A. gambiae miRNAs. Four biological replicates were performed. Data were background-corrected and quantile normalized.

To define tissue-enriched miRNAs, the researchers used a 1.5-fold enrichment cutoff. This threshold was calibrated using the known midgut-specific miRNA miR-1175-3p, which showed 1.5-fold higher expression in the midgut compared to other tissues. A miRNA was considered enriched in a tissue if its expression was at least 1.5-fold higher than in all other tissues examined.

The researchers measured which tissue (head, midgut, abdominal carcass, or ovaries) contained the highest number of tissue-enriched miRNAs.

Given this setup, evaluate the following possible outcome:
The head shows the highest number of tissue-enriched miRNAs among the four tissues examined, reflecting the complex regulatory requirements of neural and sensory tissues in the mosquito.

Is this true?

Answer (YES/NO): YES